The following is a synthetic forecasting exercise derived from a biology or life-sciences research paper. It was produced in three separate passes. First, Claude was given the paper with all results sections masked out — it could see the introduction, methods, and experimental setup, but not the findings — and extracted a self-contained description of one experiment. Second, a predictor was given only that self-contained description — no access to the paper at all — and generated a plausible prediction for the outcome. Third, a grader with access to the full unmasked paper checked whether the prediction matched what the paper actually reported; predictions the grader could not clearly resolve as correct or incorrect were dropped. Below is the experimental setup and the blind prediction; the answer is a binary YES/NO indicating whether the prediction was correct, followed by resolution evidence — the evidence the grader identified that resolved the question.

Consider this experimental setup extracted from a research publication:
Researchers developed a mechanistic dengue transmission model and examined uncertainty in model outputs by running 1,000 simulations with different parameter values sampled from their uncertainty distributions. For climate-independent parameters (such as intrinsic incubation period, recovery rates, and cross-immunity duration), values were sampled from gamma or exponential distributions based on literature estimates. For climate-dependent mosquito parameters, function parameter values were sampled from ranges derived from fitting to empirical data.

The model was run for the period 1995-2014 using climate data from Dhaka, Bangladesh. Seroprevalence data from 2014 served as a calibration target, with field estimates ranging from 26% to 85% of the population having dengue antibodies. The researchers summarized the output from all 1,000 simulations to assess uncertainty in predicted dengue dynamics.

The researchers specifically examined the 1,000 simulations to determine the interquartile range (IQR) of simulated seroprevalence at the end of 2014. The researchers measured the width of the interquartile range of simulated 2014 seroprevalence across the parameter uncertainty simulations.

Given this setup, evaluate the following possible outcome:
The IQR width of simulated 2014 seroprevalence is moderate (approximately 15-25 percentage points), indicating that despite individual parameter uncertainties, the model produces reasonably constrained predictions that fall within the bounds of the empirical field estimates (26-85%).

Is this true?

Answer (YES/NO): YES